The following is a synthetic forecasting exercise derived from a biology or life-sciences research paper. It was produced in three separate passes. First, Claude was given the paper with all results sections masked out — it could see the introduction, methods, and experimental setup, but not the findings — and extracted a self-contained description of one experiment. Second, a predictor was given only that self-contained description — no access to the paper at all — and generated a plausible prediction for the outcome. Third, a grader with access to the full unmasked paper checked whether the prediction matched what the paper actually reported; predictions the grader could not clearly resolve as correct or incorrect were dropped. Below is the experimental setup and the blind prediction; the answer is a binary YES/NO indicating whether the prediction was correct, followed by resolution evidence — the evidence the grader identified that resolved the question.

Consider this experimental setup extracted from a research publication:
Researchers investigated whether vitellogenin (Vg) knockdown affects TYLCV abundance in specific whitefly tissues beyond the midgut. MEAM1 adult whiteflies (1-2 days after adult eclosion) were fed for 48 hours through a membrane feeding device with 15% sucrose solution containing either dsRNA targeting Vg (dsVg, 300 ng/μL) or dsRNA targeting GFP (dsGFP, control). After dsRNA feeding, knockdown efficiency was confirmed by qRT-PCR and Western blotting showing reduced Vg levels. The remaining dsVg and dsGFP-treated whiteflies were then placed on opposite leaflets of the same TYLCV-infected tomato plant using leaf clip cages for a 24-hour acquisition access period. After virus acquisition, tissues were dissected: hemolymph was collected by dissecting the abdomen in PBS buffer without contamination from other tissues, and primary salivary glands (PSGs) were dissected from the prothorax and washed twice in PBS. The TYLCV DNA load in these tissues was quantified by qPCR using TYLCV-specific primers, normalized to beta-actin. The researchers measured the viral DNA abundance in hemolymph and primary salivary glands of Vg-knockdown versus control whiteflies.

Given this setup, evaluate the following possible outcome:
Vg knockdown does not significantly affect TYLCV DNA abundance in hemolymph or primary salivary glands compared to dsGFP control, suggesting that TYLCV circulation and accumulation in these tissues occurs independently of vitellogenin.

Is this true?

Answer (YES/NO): NO